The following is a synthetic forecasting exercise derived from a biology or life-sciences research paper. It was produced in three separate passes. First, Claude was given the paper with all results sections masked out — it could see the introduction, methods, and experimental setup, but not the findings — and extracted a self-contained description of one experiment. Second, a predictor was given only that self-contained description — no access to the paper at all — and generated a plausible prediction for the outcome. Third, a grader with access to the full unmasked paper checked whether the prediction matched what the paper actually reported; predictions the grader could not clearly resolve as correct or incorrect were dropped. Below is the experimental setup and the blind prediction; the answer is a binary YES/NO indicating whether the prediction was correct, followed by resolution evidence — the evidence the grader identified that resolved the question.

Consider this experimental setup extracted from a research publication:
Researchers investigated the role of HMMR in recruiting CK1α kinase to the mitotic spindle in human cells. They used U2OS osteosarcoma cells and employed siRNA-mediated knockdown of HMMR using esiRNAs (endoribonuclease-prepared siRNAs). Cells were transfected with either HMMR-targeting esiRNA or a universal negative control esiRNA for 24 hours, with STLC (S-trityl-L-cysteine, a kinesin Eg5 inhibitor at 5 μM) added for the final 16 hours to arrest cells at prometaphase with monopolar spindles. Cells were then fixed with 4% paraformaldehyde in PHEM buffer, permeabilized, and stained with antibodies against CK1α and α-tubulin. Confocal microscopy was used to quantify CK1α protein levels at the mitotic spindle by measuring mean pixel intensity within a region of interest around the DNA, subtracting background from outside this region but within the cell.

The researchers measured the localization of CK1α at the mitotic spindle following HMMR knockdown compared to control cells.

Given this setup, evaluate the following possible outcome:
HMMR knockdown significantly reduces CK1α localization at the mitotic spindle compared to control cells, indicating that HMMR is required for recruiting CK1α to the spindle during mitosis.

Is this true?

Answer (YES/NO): YES